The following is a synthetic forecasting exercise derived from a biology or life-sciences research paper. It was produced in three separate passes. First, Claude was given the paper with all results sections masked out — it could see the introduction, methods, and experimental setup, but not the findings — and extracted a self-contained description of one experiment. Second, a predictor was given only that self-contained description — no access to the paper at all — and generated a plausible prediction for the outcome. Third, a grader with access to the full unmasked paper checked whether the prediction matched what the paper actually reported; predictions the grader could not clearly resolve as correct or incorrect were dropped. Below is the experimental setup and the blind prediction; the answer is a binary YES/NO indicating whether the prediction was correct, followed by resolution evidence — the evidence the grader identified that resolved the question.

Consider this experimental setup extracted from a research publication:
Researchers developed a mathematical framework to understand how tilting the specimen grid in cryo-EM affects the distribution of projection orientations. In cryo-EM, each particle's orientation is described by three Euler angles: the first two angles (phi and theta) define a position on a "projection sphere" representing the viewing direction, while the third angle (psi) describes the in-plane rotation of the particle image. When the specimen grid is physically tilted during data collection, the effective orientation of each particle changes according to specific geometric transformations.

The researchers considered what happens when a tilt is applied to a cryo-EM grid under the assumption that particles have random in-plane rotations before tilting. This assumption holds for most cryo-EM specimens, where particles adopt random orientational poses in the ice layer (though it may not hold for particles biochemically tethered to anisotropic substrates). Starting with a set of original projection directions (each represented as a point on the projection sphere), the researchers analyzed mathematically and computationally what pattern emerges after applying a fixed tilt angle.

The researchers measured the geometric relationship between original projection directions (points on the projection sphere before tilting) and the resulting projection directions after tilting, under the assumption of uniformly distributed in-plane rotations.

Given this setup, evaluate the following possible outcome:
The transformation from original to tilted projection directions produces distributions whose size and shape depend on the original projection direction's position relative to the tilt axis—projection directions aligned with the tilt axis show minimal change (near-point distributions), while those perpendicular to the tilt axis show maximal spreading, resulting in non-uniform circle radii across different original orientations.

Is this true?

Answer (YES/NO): NO